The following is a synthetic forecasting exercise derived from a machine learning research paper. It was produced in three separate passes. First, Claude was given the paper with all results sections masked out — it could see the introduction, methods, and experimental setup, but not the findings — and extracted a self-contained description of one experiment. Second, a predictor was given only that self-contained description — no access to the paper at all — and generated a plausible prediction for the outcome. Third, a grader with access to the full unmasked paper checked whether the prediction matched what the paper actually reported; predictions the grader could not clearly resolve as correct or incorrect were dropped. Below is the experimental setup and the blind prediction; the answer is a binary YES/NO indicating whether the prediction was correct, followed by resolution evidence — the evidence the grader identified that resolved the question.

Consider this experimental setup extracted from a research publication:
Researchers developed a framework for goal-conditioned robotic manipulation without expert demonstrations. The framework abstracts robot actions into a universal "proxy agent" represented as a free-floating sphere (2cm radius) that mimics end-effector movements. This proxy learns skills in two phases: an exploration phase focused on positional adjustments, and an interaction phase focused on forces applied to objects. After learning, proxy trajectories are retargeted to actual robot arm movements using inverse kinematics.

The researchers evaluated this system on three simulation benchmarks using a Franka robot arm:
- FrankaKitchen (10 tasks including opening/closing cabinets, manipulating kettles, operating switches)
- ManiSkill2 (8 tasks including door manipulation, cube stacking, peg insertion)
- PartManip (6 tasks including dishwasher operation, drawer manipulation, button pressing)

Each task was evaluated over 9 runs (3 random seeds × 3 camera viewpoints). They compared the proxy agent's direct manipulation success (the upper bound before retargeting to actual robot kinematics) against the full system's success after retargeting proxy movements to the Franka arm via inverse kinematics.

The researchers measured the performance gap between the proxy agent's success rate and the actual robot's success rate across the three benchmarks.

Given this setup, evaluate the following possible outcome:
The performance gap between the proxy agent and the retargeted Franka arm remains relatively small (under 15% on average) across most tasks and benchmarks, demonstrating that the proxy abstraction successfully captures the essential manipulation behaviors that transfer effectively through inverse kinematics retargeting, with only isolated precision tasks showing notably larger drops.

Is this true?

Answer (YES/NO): YES